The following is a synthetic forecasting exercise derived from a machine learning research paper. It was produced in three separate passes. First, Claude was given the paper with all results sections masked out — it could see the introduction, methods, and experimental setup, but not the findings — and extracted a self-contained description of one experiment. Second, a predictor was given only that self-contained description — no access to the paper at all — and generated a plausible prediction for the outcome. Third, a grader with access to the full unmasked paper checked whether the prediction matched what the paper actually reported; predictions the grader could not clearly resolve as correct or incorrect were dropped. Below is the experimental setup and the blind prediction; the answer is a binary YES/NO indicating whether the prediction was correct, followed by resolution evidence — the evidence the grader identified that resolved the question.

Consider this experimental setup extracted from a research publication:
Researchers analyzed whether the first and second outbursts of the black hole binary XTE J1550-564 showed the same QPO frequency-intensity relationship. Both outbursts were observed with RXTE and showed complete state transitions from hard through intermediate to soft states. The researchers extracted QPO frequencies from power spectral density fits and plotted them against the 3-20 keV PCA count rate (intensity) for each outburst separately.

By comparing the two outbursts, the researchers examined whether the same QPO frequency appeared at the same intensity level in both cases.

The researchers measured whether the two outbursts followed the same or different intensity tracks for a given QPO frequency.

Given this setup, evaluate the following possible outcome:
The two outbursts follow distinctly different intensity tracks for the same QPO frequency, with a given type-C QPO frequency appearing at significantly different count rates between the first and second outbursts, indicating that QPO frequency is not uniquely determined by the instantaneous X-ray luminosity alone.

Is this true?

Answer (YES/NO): YES